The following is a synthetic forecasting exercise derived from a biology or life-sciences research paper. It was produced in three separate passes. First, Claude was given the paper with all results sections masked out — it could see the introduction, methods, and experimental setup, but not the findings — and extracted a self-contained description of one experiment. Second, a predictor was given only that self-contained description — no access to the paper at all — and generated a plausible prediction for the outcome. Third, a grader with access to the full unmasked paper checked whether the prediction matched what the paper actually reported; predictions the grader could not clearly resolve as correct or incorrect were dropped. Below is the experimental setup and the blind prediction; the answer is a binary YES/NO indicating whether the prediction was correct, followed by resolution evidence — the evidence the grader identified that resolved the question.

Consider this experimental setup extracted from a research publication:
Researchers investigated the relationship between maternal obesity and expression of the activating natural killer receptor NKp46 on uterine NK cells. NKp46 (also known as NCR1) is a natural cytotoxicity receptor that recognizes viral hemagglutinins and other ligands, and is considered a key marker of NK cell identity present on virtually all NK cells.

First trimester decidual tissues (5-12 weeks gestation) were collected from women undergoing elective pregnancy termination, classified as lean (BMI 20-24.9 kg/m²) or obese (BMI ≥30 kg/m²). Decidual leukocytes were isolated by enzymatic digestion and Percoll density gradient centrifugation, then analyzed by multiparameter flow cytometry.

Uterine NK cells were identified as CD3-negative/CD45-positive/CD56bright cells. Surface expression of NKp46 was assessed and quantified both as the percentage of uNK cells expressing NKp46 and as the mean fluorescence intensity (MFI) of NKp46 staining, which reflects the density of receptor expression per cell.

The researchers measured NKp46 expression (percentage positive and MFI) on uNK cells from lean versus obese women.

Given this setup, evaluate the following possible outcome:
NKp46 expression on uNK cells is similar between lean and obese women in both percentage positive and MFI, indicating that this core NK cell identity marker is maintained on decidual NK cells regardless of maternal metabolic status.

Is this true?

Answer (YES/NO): NO